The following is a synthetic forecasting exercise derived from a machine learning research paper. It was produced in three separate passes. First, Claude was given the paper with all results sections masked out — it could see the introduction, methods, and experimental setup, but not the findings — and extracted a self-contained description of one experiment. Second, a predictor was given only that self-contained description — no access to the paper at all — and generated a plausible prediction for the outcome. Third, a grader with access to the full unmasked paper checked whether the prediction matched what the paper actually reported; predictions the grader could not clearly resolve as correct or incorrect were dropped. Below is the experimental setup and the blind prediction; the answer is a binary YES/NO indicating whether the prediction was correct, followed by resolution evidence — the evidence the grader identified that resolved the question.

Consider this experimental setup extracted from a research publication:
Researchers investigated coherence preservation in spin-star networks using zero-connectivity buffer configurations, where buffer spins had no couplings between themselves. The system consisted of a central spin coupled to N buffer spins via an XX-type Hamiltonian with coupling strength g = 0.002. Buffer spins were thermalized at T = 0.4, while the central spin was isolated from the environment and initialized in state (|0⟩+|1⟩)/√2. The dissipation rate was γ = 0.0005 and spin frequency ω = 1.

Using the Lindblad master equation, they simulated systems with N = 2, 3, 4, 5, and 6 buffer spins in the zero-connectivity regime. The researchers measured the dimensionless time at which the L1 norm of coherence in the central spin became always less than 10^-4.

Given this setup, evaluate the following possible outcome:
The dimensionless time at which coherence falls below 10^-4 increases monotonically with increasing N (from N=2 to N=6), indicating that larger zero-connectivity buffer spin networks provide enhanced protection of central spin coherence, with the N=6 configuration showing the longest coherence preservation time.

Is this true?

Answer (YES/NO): NO